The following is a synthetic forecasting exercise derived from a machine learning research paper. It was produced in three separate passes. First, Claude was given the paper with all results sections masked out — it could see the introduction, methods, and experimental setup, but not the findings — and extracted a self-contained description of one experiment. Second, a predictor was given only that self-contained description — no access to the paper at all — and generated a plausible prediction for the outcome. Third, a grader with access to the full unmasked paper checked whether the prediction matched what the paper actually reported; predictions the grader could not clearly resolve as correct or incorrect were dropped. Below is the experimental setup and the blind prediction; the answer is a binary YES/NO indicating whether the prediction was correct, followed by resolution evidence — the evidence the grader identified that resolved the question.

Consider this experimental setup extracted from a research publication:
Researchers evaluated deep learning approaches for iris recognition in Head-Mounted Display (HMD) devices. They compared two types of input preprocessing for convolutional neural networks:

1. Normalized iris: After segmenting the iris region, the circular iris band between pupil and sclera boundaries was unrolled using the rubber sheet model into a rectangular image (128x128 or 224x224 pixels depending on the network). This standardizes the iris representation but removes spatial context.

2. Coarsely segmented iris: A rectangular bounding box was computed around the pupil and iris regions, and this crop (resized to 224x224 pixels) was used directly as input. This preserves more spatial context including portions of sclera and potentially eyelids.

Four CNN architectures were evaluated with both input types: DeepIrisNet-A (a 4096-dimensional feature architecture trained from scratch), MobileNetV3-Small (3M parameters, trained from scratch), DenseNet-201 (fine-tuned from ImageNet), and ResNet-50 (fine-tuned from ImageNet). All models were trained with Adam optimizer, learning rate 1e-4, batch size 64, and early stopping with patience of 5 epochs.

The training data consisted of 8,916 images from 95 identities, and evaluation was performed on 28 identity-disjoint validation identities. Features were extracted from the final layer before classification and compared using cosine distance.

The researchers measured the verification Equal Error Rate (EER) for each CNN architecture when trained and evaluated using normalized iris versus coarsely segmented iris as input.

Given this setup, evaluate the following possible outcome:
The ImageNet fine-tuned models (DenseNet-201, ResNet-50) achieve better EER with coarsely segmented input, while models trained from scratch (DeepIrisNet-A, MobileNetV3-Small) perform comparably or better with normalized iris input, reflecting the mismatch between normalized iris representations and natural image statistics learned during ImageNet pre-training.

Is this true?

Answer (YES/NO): NO